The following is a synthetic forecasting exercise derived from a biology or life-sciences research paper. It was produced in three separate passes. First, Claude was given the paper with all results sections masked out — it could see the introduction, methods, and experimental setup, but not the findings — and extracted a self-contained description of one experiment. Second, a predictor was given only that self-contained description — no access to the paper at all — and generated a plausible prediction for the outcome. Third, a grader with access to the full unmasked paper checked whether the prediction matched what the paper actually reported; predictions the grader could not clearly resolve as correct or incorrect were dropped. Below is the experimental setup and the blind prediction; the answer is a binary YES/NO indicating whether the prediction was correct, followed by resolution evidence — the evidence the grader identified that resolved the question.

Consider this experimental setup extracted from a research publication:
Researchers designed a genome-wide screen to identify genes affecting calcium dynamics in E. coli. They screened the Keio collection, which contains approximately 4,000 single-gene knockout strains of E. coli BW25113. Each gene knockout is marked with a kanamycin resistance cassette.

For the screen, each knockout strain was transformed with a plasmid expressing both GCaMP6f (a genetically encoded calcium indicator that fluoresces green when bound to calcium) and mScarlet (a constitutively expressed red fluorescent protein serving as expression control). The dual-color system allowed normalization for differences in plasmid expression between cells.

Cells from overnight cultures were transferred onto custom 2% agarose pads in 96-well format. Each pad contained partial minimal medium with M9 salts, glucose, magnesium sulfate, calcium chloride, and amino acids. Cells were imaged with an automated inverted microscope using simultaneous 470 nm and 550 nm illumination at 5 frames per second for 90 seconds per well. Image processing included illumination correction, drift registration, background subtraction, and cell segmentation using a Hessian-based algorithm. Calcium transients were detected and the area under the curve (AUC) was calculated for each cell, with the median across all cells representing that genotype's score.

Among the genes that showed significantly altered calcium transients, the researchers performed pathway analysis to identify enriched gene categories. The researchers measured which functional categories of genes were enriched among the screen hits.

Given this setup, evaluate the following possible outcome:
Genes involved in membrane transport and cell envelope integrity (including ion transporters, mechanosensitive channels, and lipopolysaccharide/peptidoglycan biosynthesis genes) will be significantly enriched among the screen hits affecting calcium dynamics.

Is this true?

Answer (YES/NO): NO